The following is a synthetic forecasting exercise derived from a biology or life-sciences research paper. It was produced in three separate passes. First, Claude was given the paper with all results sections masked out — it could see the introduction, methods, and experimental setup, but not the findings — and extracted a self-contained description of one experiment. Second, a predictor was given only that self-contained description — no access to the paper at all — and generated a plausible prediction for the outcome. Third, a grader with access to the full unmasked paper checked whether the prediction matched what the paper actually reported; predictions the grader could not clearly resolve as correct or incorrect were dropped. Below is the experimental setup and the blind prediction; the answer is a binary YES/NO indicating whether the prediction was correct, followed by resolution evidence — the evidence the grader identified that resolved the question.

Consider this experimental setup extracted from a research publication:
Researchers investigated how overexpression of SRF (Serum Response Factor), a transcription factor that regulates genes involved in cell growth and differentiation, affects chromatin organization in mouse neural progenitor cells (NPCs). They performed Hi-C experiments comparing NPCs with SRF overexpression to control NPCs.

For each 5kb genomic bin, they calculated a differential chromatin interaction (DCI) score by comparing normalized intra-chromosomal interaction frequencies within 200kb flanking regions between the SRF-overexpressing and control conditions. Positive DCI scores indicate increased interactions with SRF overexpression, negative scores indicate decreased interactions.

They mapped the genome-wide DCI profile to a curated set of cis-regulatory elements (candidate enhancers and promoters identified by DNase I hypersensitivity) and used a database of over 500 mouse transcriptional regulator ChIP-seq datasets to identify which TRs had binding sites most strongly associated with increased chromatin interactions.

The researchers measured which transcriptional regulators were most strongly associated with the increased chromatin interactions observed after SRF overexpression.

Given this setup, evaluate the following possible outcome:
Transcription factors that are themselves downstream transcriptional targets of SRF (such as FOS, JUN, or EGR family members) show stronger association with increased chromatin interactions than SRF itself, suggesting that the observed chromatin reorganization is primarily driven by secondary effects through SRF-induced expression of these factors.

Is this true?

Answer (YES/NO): NO